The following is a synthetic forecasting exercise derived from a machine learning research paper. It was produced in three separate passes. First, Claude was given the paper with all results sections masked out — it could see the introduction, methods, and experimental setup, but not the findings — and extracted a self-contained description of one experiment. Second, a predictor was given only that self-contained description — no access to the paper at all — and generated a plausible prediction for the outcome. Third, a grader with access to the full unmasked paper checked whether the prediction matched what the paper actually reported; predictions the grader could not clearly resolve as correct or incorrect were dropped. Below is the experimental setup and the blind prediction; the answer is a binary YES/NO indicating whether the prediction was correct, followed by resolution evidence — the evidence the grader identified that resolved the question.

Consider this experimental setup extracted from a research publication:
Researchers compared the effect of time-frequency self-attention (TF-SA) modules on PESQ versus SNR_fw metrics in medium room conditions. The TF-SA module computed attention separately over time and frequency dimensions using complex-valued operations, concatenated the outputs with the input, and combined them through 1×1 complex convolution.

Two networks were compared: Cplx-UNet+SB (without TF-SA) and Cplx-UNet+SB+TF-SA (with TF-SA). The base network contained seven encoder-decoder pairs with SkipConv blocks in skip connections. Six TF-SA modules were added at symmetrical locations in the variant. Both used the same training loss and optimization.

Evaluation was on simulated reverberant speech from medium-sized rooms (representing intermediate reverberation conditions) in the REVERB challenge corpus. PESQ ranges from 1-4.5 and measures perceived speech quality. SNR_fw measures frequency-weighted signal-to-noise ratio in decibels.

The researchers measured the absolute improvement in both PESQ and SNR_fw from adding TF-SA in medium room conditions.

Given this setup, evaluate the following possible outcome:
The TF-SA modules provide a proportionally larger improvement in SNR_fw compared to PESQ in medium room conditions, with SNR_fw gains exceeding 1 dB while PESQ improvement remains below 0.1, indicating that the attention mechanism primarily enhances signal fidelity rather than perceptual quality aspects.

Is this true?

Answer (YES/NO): NO